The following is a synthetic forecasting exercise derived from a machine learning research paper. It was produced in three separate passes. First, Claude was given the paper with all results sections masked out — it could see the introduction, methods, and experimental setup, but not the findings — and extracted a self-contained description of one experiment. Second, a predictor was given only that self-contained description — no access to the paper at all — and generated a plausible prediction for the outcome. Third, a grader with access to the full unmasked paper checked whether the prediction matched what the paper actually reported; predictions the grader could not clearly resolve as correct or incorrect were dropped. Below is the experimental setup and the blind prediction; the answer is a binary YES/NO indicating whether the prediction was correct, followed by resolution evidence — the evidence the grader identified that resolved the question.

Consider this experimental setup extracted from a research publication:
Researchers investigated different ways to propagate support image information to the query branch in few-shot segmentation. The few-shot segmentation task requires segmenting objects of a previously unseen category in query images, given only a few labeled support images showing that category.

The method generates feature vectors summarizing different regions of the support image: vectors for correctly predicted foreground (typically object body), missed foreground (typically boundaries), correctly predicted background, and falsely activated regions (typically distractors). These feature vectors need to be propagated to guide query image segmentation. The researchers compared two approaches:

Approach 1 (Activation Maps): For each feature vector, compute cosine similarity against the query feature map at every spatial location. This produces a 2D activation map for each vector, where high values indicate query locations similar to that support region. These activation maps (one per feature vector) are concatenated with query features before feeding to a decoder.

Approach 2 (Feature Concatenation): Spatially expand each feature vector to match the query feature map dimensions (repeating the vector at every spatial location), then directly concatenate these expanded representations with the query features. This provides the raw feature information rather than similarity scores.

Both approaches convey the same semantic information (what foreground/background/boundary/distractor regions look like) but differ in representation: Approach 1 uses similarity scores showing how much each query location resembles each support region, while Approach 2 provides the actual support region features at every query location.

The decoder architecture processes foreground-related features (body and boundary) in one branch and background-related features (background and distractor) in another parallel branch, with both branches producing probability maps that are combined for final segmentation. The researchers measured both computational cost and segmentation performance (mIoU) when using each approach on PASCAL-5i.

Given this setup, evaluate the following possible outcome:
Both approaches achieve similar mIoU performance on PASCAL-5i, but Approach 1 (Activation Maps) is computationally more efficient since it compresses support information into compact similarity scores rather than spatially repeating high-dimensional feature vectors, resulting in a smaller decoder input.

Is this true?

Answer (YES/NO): NO